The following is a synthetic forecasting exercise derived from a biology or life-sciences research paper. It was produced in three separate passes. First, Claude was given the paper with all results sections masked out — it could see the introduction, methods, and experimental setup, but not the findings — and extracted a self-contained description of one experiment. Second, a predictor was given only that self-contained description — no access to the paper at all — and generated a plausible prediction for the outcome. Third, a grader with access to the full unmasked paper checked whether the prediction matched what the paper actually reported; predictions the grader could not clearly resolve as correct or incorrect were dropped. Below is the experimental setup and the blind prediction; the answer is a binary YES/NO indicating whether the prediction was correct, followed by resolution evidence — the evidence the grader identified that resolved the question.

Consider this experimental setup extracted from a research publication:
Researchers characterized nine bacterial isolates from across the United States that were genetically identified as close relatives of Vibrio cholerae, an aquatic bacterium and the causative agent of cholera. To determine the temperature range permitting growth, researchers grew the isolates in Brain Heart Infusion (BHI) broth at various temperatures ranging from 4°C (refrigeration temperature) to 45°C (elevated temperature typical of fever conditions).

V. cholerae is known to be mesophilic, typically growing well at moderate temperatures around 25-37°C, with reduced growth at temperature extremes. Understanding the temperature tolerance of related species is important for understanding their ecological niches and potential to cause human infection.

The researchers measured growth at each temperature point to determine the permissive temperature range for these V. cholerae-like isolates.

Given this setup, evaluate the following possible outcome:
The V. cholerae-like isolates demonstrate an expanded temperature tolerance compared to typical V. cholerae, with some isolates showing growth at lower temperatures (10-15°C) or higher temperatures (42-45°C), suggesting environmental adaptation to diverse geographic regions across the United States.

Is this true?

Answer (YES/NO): NO